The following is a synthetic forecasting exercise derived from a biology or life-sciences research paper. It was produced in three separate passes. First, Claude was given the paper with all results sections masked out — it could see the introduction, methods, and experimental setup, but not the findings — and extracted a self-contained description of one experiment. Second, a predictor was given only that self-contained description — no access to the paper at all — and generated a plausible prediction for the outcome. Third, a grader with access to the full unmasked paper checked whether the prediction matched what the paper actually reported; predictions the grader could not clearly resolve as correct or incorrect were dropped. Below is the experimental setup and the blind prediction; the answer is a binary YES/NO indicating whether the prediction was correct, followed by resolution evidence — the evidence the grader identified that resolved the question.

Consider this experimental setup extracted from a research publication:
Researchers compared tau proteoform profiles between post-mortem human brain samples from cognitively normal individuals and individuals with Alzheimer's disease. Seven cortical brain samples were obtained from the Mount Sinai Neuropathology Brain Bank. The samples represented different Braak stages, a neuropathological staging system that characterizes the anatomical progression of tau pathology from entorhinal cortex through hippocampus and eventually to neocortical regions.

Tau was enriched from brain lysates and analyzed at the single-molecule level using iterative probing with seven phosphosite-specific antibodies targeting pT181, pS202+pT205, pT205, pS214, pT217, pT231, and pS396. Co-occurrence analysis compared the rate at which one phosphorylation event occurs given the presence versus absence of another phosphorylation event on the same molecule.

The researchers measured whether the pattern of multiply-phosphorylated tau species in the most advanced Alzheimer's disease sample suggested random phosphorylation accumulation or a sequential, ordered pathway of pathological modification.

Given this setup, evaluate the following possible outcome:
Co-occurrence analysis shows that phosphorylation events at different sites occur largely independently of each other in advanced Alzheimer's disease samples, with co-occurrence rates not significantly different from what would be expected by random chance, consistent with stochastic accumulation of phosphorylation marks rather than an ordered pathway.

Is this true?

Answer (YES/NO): NO